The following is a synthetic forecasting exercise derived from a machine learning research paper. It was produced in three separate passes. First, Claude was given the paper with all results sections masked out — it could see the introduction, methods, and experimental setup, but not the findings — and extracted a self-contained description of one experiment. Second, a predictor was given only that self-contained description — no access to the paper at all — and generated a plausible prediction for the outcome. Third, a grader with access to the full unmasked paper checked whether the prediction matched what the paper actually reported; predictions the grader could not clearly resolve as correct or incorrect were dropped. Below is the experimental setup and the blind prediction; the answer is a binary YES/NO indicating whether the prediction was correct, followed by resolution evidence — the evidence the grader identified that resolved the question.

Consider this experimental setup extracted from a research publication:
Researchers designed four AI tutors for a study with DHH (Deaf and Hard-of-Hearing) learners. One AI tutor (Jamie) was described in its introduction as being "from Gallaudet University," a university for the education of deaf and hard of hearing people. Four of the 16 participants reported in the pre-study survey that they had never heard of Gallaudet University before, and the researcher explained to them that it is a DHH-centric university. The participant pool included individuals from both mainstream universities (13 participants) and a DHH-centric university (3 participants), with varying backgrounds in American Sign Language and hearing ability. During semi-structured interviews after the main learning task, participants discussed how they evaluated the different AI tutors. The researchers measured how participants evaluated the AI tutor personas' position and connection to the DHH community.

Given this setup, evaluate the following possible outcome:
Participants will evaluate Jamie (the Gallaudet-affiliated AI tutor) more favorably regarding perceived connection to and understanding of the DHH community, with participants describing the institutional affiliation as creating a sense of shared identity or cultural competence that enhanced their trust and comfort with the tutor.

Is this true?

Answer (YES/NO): NO